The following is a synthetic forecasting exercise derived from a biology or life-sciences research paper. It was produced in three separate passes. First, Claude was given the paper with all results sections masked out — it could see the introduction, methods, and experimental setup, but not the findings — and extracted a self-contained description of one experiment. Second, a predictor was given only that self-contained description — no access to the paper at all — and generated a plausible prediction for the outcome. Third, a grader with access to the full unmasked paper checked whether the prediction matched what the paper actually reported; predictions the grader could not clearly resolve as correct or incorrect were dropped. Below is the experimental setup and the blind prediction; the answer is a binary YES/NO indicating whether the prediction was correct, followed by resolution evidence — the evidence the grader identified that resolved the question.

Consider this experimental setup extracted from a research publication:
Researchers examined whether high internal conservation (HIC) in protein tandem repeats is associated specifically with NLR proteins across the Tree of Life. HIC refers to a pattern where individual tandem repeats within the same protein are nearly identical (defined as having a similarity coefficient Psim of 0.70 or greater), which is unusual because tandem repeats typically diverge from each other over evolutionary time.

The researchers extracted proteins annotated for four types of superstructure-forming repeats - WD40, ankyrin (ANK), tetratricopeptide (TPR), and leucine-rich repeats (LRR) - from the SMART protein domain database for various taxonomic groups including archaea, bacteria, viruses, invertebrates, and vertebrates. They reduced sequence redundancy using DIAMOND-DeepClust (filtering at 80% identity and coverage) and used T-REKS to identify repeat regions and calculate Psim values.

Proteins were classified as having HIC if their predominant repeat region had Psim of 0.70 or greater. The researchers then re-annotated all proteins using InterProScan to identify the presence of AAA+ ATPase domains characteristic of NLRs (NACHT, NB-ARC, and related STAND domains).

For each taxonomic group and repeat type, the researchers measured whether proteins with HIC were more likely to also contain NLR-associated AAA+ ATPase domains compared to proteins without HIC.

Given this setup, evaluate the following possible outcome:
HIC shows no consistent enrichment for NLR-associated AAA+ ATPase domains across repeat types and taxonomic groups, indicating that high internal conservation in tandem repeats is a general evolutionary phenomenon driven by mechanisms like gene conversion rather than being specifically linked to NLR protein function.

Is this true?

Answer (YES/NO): NO